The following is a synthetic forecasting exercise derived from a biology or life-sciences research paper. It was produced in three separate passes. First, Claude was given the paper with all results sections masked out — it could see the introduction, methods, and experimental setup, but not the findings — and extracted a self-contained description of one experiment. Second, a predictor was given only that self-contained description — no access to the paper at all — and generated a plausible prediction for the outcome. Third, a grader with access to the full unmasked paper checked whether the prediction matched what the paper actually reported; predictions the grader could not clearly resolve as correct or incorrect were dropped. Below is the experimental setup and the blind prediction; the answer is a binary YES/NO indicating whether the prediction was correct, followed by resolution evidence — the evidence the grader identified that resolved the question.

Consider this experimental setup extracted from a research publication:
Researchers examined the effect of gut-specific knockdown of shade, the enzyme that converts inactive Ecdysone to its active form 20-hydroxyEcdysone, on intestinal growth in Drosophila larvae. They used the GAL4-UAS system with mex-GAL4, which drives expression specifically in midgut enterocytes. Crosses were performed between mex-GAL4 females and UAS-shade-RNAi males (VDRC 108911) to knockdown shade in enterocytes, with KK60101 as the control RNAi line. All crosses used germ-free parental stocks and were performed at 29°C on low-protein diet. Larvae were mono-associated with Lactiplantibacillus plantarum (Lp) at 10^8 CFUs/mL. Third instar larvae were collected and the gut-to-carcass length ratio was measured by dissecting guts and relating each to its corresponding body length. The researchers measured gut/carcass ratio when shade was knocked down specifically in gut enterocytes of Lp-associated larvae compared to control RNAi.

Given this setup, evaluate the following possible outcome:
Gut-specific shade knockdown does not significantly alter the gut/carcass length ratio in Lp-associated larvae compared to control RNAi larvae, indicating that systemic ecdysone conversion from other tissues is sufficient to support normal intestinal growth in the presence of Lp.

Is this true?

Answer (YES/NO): NO